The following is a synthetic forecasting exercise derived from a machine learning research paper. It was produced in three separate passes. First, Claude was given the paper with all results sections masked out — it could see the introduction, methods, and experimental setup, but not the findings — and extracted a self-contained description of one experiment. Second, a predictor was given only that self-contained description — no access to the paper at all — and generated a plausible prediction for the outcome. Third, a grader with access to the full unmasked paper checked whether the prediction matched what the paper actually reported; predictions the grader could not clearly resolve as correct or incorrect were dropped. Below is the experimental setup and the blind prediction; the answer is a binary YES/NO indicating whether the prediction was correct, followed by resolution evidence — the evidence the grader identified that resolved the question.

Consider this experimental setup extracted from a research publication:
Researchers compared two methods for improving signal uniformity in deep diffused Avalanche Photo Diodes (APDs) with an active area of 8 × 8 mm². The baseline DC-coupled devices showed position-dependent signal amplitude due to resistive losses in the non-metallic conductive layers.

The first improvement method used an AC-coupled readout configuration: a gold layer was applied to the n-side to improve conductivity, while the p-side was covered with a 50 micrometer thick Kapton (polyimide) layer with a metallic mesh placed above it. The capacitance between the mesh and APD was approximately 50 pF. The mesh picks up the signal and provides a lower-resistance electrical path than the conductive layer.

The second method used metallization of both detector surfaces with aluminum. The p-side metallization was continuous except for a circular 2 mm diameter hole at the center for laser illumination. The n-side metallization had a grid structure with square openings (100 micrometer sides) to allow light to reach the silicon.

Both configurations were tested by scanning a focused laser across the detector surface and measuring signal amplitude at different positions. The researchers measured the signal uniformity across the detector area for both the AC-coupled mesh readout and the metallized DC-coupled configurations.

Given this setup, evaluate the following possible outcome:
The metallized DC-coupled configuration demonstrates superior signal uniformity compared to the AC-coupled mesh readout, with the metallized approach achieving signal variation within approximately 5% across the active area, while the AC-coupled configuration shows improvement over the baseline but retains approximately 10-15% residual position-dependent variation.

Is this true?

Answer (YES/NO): NO